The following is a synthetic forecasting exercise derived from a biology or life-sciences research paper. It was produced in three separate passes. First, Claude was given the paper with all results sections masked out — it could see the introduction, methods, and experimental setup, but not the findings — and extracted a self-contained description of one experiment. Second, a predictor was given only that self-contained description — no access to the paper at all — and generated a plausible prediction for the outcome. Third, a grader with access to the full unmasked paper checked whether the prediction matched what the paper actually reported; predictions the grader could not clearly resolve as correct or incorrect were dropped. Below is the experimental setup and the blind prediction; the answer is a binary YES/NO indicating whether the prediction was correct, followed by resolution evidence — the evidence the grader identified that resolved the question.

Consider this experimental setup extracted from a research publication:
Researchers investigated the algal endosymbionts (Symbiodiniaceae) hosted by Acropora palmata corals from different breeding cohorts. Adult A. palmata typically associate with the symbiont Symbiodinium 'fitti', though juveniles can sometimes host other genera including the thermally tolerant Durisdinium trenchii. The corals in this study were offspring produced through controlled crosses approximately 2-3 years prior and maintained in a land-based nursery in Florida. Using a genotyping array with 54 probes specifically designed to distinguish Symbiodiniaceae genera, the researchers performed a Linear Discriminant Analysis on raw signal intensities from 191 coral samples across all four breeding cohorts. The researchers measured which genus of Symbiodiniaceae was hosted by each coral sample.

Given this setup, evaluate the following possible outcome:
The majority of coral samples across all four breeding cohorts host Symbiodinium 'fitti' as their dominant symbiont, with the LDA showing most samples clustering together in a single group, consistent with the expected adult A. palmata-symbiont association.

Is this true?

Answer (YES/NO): NO